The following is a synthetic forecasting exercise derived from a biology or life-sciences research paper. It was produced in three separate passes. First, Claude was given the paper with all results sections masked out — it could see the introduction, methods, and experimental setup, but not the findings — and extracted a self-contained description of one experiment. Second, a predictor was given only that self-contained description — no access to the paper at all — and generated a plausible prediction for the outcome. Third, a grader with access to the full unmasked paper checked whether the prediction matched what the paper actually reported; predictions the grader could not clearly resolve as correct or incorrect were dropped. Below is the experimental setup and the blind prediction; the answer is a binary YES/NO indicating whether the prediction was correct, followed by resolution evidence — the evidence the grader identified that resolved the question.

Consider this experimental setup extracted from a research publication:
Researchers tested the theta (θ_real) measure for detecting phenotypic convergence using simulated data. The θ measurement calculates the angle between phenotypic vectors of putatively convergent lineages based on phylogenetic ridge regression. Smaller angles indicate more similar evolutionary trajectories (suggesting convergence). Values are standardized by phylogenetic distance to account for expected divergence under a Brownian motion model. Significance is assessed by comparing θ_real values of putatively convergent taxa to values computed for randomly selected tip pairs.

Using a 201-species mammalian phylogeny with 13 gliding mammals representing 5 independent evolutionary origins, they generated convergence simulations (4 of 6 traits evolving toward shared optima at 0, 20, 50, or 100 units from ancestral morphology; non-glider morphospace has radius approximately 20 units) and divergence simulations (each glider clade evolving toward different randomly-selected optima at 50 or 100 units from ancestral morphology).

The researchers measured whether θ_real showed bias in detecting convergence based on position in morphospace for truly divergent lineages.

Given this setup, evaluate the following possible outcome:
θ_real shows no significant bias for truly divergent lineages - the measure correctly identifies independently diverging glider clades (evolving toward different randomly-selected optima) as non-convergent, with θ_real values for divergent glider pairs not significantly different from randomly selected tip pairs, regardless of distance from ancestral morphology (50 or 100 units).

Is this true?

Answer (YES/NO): YES